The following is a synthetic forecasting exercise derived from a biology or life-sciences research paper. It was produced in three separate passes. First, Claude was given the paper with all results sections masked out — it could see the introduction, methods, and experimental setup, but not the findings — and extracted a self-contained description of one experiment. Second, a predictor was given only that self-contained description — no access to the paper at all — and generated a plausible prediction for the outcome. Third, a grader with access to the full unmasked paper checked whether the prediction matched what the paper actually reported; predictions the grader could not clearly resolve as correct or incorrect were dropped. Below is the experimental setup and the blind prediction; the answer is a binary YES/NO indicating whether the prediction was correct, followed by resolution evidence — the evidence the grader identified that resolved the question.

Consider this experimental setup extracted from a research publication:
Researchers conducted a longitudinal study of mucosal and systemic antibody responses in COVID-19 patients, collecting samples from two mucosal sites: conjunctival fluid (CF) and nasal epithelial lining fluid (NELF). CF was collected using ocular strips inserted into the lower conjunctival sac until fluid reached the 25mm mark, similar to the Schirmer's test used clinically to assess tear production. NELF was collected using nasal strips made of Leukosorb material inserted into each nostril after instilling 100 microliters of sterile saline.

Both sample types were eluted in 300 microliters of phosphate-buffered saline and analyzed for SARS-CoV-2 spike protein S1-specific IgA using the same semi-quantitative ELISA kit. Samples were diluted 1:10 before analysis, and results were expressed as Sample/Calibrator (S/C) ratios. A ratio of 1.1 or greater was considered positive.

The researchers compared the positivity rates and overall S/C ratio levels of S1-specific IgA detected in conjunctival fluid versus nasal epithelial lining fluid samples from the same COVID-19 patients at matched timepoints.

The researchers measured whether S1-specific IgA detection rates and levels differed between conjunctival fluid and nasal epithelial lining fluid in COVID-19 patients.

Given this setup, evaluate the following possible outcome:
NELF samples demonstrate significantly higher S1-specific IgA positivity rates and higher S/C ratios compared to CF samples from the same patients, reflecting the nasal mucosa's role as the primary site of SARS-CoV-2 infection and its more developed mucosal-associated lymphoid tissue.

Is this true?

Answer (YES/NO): NO